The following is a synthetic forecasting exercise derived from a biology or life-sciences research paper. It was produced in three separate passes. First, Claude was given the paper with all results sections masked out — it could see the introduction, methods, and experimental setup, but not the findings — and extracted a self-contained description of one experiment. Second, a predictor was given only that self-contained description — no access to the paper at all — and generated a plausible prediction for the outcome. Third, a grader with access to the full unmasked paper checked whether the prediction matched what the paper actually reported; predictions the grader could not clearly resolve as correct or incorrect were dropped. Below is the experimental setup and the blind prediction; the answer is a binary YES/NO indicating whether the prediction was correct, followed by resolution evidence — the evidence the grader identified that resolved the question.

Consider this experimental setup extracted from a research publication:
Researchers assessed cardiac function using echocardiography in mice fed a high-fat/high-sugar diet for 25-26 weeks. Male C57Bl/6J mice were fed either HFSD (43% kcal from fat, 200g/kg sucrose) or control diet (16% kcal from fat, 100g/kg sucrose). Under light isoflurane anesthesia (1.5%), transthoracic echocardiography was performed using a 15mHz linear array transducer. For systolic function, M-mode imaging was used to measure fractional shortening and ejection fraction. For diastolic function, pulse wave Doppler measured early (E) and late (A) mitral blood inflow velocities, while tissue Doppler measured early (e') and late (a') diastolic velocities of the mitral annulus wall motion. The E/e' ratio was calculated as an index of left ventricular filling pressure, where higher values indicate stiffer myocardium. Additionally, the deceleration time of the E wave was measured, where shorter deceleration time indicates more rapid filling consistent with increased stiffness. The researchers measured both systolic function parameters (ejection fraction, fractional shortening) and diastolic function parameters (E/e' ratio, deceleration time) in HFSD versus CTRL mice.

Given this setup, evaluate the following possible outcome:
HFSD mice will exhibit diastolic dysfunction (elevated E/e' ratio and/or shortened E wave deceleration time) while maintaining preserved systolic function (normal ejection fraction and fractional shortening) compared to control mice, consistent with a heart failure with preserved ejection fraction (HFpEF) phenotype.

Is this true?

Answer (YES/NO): YES